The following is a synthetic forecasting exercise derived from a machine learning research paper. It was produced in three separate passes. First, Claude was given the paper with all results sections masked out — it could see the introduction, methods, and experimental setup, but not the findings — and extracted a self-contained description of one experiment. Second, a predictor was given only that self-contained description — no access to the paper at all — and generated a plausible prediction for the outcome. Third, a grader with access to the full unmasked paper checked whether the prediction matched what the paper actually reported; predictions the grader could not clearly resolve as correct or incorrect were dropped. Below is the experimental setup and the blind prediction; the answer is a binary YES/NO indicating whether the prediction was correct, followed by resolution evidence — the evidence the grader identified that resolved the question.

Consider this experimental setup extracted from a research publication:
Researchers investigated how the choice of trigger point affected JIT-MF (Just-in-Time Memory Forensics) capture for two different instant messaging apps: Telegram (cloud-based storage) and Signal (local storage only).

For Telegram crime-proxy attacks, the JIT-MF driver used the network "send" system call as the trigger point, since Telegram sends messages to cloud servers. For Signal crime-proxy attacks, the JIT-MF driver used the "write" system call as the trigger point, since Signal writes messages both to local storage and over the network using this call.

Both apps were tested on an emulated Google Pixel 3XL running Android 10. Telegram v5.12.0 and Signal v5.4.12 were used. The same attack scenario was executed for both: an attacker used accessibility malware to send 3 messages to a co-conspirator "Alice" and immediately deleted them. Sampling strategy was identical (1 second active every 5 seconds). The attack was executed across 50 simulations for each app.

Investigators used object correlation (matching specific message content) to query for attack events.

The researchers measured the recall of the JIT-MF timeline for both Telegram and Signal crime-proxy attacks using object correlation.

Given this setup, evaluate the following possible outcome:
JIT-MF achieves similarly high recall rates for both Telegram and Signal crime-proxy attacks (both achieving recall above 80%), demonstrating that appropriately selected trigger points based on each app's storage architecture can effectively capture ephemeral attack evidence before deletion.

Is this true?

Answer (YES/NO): YES